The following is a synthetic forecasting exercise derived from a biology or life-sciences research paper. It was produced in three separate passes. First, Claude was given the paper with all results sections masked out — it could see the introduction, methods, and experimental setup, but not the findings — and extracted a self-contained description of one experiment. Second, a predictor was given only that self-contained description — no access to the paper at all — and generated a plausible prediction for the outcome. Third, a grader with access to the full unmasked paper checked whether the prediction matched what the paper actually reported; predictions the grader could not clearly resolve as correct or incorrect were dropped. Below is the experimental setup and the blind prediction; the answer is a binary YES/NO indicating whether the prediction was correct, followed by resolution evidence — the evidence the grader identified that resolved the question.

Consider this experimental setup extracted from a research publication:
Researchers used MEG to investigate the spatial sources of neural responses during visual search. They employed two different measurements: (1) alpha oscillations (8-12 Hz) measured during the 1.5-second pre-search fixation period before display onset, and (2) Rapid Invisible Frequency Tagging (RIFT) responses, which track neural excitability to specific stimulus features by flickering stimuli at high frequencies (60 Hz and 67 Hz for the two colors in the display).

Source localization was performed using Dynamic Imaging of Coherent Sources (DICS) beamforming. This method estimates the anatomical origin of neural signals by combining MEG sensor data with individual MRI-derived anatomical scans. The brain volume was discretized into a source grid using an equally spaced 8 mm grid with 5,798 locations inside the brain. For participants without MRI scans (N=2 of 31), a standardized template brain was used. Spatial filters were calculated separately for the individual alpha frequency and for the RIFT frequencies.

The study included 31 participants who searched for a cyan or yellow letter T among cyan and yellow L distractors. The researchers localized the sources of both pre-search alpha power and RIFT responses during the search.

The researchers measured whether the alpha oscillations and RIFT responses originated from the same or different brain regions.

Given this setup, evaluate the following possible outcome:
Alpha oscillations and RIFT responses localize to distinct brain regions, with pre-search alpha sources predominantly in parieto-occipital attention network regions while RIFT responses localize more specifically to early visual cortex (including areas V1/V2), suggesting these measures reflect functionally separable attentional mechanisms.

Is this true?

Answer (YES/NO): NO